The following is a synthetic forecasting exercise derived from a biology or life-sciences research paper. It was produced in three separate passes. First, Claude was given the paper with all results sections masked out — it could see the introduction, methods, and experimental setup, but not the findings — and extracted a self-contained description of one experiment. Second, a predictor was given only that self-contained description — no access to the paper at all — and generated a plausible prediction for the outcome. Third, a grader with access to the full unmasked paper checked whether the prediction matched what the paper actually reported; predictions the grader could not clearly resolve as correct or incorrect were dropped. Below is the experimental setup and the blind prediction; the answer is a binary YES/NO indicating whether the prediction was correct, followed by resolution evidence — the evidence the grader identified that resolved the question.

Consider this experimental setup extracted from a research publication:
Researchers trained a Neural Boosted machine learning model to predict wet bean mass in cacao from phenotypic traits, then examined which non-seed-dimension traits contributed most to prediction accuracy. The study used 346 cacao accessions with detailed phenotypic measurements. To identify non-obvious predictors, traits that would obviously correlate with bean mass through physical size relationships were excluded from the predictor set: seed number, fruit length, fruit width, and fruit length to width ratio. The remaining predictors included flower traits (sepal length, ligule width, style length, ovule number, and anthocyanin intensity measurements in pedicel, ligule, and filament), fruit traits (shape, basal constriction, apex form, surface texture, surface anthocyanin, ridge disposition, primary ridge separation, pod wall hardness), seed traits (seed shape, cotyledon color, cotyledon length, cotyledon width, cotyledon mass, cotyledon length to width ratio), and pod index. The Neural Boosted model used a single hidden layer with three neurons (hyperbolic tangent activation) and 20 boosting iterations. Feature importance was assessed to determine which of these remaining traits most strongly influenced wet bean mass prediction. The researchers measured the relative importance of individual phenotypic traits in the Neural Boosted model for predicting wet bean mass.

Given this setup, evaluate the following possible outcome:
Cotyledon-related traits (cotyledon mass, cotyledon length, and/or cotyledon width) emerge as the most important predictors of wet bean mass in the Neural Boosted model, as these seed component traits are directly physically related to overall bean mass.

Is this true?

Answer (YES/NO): YES